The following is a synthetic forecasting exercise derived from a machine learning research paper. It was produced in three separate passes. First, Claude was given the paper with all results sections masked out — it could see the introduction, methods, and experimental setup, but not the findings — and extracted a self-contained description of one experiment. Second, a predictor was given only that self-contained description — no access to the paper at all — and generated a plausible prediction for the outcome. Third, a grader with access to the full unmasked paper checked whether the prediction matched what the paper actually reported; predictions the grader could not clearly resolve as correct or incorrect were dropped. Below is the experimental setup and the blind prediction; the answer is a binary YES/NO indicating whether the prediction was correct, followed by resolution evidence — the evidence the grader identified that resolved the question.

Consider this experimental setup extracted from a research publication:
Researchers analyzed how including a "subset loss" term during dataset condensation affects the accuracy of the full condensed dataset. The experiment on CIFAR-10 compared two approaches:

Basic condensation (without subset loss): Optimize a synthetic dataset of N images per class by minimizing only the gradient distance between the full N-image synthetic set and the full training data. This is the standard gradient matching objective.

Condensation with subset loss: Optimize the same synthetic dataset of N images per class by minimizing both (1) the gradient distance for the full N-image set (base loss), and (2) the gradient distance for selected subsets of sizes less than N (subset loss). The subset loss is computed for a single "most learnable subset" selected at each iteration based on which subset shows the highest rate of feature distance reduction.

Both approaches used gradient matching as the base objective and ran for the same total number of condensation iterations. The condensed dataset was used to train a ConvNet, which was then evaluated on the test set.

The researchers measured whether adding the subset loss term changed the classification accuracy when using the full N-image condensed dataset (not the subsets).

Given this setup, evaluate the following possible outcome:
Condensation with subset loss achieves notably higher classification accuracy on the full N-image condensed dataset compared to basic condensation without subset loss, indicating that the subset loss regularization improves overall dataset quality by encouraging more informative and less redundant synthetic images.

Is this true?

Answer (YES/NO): NO